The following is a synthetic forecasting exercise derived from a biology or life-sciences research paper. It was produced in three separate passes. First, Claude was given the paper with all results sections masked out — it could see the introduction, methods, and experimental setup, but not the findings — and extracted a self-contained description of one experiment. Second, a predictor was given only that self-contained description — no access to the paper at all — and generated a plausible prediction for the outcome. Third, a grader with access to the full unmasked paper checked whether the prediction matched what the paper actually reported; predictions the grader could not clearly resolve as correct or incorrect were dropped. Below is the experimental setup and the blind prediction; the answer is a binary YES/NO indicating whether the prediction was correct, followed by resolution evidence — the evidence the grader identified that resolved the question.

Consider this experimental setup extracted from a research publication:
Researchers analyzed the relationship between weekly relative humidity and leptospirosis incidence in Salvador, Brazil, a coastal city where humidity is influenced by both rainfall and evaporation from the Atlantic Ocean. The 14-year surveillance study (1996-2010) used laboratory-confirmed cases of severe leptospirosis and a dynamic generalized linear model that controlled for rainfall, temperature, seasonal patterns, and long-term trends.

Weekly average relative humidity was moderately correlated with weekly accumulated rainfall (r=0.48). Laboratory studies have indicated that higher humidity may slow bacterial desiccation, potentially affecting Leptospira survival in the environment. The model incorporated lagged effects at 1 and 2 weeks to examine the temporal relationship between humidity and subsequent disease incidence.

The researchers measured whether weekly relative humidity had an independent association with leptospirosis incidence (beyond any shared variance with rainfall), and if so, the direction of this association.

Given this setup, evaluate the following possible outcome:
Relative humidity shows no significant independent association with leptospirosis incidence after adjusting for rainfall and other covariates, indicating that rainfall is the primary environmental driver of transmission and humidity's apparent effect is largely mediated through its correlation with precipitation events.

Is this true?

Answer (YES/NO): NO